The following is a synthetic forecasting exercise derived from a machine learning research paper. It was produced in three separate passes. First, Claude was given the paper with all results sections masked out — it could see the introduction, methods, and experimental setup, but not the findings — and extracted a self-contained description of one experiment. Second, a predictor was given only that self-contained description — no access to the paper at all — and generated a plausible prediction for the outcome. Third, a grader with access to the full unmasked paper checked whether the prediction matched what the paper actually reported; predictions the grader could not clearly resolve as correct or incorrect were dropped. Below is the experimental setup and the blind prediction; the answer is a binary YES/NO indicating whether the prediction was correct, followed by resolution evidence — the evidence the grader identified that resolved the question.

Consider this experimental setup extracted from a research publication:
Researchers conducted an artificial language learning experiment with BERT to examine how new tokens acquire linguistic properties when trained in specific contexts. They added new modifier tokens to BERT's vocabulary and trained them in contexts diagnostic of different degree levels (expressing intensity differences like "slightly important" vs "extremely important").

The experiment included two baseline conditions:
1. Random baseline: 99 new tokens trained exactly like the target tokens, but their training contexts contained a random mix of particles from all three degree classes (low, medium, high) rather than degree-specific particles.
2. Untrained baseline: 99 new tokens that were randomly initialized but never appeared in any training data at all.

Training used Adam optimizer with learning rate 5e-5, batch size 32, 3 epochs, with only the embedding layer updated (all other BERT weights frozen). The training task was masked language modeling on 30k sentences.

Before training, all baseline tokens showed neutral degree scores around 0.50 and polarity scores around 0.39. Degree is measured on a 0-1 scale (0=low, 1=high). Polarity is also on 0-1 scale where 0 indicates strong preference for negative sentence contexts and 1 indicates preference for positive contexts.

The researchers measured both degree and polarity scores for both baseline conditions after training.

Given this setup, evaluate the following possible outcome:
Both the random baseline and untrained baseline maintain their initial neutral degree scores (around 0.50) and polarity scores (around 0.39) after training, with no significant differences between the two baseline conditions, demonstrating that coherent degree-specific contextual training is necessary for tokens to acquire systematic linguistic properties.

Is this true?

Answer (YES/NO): NO